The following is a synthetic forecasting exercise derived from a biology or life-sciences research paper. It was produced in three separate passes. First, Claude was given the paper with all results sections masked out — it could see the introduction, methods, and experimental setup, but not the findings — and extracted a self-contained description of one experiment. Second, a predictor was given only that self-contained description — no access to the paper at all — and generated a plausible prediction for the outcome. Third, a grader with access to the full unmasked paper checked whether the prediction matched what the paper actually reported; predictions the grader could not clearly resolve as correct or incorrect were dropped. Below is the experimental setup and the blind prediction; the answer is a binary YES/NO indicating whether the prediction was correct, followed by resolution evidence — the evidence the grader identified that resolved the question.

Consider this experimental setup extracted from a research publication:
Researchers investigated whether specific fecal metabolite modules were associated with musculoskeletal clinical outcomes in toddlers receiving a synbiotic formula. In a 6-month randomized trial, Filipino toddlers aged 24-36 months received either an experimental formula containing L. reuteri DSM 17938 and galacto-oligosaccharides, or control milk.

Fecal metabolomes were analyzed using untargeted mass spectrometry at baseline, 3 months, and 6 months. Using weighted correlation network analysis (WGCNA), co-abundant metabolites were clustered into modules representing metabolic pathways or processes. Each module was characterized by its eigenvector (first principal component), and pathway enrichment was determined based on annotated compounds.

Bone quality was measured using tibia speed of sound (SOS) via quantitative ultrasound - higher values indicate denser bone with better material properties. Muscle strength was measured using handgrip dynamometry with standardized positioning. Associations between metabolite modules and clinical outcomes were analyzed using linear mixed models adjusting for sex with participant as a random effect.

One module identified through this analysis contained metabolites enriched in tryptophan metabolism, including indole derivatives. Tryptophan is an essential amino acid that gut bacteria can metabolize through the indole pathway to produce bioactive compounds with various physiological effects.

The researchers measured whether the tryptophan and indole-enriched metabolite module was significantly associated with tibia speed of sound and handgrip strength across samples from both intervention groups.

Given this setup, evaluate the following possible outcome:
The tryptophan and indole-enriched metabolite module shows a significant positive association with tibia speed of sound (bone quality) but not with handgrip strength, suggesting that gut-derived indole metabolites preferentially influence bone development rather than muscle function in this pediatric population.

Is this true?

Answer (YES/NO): NO